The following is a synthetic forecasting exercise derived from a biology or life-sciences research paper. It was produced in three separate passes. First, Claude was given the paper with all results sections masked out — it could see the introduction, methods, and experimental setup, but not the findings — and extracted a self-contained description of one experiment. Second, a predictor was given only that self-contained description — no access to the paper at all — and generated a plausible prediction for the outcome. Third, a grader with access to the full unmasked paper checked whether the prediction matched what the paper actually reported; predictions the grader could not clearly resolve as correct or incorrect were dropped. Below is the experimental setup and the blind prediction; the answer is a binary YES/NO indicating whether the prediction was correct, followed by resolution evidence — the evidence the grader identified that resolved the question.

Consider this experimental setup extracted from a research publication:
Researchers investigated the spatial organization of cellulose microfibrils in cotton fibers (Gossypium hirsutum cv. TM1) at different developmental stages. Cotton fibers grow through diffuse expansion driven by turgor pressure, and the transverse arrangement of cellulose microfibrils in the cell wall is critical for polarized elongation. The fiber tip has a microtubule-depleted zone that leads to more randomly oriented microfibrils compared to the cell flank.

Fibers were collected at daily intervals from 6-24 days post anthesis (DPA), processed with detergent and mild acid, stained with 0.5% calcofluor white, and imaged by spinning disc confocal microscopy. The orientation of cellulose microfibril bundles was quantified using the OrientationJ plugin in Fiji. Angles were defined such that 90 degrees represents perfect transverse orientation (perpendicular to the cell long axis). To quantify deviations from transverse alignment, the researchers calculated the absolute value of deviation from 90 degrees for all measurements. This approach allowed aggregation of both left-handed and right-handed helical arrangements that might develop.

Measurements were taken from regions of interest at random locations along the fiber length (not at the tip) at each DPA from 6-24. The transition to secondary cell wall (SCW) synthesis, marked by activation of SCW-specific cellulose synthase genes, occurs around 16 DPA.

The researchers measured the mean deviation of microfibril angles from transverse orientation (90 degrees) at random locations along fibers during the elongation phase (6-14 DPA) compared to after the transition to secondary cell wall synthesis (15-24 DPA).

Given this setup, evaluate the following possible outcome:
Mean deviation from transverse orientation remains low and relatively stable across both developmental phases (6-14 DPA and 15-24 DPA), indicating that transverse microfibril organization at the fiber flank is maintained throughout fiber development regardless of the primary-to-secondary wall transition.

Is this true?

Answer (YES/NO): NO